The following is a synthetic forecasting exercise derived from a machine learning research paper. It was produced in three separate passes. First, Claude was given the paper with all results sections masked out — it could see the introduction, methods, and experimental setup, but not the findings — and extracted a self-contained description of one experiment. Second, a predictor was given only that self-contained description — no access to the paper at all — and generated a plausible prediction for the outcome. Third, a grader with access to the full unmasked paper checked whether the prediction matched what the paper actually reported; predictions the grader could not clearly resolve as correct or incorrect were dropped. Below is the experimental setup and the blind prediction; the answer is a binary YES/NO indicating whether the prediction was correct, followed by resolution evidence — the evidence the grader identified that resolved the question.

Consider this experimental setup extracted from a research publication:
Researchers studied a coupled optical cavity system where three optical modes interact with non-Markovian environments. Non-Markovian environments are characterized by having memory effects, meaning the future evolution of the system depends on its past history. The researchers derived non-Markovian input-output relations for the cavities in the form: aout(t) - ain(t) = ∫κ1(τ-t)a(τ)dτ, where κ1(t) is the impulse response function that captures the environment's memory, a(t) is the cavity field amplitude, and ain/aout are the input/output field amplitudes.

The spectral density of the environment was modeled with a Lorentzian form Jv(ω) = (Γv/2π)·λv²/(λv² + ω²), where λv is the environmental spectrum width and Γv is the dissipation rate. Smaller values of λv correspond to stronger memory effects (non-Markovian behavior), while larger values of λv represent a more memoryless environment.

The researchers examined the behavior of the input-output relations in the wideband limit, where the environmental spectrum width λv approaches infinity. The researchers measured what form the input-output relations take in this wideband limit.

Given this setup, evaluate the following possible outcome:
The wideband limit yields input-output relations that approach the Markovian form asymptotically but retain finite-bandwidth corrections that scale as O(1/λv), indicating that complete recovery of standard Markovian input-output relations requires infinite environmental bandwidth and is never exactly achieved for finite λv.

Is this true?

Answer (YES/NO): NO